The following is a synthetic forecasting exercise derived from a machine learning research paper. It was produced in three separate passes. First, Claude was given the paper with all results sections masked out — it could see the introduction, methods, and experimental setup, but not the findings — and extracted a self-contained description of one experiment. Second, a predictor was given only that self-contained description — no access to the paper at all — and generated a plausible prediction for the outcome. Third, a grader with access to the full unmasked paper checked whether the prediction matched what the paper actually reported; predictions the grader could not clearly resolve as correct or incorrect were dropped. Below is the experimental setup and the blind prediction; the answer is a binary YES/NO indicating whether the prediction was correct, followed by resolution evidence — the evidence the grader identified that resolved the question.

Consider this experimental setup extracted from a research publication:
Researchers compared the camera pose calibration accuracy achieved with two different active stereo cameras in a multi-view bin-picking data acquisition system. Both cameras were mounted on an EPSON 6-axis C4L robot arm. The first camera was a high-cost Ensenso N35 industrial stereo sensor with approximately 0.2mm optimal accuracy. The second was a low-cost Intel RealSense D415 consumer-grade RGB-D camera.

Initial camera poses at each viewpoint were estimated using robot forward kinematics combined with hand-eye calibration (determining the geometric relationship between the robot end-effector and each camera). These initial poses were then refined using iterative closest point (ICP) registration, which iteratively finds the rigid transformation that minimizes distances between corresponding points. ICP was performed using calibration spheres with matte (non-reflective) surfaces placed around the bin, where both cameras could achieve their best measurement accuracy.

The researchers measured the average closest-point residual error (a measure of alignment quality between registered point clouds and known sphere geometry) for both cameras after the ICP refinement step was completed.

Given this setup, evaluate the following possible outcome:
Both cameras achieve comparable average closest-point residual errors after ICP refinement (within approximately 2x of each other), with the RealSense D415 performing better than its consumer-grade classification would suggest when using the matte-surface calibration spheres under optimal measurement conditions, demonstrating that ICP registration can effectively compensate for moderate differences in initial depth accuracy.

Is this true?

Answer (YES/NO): NO